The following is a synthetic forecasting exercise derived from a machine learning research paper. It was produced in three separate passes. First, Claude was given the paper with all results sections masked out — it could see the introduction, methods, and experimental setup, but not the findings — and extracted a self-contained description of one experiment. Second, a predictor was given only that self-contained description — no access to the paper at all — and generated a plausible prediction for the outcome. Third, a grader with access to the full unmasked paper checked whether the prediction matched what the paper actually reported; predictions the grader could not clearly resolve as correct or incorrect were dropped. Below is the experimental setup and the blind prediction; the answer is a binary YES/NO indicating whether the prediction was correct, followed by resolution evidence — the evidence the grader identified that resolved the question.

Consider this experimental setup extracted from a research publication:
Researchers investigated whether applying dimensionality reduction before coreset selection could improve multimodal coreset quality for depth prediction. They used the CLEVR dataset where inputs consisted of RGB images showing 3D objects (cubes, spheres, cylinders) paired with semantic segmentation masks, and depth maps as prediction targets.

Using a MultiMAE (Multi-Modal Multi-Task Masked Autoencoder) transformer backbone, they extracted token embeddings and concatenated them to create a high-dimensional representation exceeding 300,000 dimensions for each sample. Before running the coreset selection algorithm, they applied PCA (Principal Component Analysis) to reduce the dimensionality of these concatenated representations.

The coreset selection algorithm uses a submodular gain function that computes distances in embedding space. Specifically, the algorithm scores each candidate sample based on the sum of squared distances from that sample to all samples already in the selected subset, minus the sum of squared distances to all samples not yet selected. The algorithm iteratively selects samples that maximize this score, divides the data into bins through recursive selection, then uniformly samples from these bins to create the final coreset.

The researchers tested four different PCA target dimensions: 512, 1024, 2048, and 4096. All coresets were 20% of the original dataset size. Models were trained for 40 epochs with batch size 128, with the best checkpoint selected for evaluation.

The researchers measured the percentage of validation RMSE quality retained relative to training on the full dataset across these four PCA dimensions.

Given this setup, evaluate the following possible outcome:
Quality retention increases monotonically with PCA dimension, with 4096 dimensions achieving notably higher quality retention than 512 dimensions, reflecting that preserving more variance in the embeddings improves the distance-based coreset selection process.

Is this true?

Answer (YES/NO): NO